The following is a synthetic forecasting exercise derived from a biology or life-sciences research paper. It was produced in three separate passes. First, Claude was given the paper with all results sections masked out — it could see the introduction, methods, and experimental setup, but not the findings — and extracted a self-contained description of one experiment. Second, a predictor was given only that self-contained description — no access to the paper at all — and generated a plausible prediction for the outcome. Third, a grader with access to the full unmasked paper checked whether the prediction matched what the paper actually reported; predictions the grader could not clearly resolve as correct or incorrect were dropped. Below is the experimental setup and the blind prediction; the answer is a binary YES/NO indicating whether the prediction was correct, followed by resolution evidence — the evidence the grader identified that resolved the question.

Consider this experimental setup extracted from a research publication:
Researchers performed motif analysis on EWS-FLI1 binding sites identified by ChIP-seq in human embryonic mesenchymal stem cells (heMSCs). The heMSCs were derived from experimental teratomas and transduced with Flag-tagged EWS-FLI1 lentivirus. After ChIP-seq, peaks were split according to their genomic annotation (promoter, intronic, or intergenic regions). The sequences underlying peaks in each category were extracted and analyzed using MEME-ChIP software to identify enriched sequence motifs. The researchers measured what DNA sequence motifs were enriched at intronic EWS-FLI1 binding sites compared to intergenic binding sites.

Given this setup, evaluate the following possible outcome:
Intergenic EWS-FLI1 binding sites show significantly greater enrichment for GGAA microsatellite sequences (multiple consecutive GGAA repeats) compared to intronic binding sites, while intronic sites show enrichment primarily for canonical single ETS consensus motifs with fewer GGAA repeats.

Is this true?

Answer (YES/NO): NO